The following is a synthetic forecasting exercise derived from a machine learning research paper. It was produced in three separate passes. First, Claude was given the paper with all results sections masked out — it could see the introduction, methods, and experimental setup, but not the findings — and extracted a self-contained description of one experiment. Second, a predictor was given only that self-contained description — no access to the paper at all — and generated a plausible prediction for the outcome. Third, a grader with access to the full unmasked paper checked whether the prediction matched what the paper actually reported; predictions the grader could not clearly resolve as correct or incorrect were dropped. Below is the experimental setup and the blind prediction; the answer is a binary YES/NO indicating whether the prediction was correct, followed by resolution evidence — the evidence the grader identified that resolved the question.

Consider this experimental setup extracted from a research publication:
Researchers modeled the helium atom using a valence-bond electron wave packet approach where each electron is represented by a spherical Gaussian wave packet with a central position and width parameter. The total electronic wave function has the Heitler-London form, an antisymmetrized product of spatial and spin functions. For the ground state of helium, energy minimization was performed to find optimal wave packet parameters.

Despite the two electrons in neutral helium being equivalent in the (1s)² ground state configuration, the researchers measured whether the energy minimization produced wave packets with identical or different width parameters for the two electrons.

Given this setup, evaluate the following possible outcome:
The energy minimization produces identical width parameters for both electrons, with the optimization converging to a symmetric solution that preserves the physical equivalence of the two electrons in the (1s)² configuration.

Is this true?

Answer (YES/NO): NO